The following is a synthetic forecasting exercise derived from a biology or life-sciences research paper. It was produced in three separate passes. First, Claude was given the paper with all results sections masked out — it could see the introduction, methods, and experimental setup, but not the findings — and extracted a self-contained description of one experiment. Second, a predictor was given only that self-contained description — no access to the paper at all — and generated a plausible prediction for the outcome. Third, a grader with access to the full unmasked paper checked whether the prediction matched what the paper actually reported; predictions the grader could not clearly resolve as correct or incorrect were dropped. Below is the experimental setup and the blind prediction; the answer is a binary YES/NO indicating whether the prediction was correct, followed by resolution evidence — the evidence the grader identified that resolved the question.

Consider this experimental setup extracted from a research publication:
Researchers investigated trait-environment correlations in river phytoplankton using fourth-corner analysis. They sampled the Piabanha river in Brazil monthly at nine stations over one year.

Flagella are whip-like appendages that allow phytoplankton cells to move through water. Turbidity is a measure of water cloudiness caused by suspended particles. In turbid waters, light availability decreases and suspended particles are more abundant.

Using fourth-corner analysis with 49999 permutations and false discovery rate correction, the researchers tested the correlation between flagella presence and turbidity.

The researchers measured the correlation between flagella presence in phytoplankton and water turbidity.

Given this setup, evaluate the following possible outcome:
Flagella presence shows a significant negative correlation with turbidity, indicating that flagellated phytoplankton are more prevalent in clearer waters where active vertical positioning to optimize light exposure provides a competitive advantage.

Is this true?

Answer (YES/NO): YES